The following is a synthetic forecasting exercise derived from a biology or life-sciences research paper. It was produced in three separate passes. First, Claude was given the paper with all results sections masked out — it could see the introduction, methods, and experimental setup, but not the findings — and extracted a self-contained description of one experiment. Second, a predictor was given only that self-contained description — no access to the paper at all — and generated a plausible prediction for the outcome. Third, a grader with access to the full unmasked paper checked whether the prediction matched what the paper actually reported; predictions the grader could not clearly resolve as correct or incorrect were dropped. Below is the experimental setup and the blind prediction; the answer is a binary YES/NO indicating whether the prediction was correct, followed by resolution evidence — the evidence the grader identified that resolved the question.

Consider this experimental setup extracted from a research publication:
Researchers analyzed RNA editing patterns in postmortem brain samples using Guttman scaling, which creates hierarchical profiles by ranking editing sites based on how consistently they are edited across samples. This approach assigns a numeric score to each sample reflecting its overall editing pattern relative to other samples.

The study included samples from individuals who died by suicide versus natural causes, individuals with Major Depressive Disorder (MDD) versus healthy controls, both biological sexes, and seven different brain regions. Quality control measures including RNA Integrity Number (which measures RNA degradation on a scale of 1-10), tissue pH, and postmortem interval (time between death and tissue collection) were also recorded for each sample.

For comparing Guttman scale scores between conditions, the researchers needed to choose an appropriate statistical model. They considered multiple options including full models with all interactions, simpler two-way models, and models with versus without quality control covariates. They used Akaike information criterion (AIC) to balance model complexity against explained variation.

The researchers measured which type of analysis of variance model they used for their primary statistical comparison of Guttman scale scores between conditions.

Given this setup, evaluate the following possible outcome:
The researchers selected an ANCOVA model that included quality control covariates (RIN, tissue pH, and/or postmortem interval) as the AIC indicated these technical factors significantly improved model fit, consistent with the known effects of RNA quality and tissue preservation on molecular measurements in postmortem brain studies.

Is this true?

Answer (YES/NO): YES